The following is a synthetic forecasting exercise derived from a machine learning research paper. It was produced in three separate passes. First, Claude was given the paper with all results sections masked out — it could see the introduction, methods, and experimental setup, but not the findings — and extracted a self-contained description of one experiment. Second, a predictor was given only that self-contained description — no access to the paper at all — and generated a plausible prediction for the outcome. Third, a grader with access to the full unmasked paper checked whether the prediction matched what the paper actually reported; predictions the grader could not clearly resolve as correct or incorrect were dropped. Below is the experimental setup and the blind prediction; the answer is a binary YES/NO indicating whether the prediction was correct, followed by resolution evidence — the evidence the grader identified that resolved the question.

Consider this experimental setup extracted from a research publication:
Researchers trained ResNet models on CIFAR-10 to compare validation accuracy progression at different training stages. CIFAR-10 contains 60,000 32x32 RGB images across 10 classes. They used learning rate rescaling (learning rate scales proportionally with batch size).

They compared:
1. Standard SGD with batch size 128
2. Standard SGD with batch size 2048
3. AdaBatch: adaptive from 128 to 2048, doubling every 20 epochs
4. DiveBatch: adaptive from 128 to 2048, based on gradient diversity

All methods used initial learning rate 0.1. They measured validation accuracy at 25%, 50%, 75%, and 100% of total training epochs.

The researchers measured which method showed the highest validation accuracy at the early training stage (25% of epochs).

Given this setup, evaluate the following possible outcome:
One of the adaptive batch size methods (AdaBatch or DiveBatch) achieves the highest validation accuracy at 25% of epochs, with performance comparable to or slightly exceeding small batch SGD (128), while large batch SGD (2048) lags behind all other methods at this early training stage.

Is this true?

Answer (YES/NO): NO